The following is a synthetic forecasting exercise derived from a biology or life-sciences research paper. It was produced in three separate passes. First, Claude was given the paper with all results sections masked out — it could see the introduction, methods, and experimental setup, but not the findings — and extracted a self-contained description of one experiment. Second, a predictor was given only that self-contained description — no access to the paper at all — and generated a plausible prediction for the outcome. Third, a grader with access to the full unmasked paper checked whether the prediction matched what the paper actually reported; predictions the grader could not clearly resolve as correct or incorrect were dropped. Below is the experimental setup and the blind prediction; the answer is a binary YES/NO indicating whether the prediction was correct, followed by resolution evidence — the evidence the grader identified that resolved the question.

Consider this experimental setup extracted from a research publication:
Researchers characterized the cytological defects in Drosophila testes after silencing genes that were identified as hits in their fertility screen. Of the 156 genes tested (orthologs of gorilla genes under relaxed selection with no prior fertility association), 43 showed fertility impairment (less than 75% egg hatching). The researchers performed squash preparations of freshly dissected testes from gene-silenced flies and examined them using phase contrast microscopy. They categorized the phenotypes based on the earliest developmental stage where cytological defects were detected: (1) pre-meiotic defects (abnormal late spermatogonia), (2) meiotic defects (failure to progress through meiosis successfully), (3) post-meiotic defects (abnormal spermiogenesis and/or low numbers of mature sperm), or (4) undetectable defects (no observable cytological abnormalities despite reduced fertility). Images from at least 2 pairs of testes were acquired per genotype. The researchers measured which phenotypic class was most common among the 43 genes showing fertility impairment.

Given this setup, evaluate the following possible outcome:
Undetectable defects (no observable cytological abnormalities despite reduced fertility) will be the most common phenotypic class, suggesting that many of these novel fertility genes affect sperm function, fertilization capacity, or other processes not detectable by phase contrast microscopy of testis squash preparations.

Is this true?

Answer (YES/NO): NO